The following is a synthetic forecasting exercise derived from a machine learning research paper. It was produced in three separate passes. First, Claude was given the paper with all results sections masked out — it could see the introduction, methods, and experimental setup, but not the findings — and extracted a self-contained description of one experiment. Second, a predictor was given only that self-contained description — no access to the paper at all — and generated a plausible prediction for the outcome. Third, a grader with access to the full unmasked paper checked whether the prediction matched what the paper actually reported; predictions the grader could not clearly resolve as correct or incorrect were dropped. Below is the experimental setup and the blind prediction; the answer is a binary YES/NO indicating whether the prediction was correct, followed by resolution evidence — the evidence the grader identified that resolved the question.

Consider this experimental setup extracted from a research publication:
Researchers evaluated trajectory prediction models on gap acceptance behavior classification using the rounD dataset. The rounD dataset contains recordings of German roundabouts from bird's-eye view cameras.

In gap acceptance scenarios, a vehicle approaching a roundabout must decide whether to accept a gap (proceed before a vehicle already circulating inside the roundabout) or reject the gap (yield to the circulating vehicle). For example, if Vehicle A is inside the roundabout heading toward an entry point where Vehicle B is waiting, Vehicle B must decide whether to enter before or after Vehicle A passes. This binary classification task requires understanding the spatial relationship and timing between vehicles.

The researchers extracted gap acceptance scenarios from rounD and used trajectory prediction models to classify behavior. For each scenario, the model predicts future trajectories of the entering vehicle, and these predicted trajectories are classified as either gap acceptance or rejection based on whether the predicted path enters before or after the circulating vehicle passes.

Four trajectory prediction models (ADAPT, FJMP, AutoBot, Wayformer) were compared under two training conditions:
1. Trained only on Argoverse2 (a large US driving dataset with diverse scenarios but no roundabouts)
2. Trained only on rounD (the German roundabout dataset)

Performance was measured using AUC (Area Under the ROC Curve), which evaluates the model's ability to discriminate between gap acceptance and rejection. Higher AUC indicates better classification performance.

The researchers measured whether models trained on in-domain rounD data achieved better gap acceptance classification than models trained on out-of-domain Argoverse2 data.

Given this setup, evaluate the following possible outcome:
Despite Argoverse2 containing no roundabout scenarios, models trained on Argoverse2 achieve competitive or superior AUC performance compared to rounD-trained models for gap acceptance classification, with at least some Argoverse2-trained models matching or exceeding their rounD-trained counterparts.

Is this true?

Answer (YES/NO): YES